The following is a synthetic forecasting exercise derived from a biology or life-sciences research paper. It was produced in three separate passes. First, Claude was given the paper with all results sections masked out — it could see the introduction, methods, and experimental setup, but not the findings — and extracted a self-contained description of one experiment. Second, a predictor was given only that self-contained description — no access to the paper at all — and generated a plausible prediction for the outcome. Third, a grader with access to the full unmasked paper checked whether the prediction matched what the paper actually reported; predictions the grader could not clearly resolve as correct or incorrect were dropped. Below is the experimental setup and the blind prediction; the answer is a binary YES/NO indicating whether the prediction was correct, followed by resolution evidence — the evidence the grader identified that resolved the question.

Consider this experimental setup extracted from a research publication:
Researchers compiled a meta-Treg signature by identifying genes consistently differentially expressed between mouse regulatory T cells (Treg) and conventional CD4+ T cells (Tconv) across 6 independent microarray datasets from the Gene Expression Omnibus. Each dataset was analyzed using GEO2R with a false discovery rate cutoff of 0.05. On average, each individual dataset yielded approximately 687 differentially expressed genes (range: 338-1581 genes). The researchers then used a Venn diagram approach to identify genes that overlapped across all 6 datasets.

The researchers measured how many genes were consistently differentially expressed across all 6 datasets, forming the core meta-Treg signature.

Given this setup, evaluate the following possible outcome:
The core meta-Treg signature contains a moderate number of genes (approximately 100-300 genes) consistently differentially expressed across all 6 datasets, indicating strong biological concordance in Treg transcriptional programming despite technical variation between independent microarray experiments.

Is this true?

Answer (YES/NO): NO